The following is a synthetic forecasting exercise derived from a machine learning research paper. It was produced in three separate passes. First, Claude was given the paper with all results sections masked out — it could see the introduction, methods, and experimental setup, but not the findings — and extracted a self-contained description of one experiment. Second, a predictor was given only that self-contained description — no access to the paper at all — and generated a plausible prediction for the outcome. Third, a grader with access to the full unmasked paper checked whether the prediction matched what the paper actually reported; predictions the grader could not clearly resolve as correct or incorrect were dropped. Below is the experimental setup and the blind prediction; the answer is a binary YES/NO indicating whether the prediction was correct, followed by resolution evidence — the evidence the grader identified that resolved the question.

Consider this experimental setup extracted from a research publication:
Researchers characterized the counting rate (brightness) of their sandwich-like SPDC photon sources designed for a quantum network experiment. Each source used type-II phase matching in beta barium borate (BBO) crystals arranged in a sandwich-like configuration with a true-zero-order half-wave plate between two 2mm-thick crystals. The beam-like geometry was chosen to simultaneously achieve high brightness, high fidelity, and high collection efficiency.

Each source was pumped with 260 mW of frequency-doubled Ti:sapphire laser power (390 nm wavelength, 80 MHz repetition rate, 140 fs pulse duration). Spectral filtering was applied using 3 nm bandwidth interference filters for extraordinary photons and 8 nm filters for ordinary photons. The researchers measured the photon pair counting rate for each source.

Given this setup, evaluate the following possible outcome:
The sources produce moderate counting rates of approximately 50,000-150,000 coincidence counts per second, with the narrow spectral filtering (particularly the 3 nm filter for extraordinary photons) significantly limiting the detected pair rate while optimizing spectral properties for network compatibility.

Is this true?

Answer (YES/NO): NO